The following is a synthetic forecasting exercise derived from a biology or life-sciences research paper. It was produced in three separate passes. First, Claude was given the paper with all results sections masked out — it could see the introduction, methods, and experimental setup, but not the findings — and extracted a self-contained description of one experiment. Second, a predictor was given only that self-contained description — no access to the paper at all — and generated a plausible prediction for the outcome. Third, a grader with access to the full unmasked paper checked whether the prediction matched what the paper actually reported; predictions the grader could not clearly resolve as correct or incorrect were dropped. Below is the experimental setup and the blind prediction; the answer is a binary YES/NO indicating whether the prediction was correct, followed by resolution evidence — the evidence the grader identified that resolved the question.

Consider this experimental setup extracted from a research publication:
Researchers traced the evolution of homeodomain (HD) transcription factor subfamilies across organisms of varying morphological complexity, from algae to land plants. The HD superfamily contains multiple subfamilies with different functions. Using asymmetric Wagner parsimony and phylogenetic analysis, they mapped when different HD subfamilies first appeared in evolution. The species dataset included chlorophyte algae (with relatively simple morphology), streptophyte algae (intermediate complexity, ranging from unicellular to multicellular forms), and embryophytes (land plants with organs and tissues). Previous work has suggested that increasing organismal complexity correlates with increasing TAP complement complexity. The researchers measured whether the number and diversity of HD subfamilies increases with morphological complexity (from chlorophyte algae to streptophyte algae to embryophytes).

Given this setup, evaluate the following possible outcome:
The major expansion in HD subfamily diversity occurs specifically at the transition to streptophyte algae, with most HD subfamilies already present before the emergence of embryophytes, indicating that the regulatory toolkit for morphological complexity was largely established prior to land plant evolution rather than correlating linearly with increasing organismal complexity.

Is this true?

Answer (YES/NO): NO